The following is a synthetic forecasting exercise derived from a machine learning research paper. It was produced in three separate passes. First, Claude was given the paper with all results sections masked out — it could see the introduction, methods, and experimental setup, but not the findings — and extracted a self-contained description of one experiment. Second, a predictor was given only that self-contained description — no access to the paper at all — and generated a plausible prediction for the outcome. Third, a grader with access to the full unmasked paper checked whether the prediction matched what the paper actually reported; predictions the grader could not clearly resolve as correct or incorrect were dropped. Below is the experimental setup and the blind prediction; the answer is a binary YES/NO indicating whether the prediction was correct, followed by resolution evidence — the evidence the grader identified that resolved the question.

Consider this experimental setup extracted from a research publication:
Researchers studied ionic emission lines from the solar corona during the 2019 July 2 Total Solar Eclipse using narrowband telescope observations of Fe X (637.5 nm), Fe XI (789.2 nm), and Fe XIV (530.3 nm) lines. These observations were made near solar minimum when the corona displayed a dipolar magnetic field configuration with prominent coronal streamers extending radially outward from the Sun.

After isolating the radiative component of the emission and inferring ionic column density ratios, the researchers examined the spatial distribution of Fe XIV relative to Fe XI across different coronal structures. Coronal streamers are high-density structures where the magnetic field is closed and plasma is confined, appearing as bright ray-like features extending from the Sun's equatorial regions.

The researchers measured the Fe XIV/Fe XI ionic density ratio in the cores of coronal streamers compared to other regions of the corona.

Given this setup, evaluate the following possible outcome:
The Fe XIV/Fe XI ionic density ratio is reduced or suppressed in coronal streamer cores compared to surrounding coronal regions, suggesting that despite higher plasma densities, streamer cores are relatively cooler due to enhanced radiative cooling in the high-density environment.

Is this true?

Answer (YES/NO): NO